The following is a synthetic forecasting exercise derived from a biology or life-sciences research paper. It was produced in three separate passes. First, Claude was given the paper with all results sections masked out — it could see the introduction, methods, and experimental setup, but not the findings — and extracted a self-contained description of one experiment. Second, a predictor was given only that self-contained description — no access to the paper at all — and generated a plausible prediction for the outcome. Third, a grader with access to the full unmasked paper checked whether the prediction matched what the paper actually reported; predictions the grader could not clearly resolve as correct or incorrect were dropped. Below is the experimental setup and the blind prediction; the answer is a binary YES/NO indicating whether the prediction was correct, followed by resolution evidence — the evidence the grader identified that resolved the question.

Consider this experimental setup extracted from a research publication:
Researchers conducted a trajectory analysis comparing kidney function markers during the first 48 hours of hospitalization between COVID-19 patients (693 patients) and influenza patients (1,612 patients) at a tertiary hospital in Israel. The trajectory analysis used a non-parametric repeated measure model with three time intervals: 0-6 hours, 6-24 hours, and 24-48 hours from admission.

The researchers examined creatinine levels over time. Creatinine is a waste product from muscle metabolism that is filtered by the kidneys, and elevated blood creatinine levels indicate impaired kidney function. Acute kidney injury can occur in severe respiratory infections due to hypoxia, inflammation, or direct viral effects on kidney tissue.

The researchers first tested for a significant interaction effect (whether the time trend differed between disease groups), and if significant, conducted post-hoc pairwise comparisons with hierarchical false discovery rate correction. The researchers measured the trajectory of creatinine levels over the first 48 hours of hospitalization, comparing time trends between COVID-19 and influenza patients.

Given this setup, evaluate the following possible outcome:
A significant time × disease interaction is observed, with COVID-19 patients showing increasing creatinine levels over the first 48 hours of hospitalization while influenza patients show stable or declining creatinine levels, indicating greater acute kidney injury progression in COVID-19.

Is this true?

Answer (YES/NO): NO